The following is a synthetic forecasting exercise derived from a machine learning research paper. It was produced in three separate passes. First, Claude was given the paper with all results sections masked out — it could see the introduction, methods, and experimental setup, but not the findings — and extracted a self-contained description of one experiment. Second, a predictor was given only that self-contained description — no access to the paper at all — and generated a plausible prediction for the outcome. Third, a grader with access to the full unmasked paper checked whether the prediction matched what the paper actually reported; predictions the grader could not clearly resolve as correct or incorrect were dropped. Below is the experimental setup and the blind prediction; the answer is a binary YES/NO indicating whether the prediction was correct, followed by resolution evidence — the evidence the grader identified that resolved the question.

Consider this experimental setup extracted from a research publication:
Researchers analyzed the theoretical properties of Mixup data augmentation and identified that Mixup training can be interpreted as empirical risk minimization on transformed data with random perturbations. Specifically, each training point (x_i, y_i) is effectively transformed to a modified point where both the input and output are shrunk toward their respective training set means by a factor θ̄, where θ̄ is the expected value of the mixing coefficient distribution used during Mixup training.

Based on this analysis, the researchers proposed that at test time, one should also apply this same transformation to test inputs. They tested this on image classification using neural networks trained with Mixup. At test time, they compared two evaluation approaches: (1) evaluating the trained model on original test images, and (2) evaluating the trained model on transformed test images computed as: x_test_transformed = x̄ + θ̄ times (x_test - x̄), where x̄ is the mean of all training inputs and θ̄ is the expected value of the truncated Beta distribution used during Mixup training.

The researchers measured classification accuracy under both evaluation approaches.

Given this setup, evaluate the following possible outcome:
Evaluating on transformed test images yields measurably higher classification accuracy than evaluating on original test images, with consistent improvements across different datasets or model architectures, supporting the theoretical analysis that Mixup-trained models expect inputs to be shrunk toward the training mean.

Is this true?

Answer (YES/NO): YES